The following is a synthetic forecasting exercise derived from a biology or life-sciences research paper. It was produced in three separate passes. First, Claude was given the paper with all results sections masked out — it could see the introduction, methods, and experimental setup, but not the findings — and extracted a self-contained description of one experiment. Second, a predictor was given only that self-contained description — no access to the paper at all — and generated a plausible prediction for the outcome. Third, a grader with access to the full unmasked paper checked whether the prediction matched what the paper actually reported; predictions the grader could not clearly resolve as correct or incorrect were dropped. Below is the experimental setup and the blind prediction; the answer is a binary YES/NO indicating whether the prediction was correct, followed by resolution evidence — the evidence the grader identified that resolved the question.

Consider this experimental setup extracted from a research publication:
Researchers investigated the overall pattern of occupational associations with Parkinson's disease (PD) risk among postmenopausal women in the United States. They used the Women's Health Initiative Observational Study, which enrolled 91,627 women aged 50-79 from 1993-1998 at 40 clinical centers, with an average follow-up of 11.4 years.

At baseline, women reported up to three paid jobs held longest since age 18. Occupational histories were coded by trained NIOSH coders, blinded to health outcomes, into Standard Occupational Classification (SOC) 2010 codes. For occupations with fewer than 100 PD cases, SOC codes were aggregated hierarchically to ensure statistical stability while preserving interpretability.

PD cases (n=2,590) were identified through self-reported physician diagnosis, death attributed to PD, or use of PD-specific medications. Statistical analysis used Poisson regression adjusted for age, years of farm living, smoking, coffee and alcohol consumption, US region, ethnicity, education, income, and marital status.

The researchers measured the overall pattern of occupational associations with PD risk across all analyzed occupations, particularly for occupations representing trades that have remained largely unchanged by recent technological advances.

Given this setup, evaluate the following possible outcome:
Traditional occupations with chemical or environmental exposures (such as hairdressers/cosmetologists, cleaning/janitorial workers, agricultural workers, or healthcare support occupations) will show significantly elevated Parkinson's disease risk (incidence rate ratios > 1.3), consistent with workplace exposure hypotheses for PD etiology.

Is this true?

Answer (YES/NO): NO